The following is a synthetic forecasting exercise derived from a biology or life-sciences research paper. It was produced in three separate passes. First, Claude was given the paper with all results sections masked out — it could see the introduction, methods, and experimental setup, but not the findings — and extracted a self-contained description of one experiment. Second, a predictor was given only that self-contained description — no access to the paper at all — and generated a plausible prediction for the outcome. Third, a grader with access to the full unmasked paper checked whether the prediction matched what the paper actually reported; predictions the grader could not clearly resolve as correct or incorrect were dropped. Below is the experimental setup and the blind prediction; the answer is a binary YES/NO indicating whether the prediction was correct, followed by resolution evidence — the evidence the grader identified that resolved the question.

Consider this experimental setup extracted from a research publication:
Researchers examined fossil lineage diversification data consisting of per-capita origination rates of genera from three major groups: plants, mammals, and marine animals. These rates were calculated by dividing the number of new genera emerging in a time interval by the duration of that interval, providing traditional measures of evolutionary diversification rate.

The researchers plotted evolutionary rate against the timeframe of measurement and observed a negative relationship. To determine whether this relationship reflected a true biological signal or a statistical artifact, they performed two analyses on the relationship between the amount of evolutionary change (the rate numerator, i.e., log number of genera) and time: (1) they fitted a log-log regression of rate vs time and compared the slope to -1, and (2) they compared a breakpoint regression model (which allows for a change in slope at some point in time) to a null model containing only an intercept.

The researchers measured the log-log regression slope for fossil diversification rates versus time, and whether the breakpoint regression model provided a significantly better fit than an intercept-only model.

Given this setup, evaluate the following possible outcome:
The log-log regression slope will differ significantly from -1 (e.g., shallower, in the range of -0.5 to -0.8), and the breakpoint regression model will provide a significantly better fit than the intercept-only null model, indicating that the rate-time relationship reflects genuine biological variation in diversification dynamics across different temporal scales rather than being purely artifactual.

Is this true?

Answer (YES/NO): NO